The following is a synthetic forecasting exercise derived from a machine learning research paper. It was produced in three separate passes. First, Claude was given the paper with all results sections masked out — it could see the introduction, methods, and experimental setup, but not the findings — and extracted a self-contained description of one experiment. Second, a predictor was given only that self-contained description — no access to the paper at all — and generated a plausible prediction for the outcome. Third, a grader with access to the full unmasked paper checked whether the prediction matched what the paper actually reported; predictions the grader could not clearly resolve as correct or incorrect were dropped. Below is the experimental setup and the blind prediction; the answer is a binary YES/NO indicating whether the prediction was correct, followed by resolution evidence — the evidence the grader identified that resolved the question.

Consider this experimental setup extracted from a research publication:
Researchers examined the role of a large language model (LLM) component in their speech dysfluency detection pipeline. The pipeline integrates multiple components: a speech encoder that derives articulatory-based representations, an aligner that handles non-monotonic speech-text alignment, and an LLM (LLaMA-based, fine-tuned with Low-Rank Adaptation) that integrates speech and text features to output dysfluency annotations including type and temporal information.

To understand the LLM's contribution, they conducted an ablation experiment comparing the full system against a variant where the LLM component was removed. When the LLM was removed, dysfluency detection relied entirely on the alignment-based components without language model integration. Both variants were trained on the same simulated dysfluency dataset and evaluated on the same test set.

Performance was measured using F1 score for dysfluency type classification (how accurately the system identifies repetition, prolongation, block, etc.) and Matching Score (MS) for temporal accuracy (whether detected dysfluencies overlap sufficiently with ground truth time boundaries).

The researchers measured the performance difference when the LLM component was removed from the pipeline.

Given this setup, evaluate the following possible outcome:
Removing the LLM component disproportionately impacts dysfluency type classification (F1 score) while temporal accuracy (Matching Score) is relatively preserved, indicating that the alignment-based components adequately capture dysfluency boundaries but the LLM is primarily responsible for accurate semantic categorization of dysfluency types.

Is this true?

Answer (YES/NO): NO